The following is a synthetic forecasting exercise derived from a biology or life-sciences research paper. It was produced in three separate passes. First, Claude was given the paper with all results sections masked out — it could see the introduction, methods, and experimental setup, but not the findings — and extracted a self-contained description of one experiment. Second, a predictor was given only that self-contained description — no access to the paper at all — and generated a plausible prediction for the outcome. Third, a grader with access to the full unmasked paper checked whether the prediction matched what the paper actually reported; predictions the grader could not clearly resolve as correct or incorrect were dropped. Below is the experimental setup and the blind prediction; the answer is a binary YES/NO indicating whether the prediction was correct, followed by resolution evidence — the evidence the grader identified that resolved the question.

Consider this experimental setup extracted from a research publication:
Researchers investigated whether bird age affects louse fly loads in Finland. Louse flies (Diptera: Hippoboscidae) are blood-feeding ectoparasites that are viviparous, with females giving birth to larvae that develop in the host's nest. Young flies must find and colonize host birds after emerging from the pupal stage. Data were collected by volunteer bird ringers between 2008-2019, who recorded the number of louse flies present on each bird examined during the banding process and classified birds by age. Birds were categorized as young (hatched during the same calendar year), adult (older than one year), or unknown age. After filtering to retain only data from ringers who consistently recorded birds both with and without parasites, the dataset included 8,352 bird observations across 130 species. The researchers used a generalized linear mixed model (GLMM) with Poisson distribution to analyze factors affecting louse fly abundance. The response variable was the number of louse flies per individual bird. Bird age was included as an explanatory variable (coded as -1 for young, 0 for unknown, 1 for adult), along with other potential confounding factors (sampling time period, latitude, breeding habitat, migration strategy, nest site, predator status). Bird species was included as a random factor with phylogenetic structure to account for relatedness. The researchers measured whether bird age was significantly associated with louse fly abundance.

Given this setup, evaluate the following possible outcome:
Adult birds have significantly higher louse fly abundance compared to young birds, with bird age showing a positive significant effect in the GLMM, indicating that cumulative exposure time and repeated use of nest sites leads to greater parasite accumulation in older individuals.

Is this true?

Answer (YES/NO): NO